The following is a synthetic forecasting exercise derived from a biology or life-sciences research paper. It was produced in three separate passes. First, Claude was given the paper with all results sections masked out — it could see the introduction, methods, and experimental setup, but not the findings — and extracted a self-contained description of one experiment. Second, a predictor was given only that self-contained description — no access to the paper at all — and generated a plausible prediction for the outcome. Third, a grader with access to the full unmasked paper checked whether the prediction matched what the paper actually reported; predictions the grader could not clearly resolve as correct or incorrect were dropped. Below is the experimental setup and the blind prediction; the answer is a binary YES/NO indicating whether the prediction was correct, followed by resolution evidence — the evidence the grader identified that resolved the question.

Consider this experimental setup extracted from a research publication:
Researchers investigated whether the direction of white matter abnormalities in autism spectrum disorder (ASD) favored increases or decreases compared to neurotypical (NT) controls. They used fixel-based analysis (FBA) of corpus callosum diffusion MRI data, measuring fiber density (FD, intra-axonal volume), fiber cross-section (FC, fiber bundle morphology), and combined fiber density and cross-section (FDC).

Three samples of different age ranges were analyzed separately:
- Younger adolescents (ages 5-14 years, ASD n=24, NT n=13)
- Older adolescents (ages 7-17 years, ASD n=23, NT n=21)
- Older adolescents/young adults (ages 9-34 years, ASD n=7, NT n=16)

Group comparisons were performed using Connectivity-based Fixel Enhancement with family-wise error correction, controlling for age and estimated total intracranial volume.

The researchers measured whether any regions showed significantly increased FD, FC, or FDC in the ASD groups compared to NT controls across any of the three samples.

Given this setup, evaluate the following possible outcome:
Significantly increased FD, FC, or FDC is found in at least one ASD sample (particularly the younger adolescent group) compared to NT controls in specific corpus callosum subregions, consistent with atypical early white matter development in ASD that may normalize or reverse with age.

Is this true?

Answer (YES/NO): NO